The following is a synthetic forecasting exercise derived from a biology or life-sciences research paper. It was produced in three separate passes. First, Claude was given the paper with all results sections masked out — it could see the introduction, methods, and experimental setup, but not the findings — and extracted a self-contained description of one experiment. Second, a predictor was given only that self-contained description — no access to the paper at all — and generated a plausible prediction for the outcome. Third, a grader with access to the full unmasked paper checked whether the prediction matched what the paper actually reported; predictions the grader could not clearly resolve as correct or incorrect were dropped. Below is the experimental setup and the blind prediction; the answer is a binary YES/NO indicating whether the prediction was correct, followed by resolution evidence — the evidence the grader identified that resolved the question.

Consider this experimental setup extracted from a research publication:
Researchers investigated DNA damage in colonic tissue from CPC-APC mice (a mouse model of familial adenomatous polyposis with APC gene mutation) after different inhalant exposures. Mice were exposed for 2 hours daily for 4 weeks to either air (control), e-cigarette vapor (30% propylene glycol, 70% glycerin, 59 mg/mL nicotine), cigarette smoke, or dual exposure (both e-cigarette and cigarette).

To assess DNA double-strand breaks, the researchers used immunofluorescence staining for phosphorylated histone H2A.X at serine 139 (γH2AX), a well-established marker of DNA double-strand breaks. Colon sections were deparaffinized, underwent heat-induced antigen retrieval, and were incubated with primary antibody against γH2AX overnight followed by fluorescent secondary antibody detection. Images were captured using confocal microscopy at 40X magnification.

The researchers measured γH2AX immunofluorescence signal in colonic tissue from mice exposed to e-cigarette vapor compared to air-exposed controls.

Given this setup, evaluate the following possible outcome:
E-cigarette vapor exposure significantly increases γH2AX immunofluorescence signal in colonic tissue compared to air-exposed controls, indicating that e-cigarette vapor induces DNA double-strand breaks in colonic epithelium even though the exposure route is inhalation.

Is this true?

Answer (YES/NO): YES